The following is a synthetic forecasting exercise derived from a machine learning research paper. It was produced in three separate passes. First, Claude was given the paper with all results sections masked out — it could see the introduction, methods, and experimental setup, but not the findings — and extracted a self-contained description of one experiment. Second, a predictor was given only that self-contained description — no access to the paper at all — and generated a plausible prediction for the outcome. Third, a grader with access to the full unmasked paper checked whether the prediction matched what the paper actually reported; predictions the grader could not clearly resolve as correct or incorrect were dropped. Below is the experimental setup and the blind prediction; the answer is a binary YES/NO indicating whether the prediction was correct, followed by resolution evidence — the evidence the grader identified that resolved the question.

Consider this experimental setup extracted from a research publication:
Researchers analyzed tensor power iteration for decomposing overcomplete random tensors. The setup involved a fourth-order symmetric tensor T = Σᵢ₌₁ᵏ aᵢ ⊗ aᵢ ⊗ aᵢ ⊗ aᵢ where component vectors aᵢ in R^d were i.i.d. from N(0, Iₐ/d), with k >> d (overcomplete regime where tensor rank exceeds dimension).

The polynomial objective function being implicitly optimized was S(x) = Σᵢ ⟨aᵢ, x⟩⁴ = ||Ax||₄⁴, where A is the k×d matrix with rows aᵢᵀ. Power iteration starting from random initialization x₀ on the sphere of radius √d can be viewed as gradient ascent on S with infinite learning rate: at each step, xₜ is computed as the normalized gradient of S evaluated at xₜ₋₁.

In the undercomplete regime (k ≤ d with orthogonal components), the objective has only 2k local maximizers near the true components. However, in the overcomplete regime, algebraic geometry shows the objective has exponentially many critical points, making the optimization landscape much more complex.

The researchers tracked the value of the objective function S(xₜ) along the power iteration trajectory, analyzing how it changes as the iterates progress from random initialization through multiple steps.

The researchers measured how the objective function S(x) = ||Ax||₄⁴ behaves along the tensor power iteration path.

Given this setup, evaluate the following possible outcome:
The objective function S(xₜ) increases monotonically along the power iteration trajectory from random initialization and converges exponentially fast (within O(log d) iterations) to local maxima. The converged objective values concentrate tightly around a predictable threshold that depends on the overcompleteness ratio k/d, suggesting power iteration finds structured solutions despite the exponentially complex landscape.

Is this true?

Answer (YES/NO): NO